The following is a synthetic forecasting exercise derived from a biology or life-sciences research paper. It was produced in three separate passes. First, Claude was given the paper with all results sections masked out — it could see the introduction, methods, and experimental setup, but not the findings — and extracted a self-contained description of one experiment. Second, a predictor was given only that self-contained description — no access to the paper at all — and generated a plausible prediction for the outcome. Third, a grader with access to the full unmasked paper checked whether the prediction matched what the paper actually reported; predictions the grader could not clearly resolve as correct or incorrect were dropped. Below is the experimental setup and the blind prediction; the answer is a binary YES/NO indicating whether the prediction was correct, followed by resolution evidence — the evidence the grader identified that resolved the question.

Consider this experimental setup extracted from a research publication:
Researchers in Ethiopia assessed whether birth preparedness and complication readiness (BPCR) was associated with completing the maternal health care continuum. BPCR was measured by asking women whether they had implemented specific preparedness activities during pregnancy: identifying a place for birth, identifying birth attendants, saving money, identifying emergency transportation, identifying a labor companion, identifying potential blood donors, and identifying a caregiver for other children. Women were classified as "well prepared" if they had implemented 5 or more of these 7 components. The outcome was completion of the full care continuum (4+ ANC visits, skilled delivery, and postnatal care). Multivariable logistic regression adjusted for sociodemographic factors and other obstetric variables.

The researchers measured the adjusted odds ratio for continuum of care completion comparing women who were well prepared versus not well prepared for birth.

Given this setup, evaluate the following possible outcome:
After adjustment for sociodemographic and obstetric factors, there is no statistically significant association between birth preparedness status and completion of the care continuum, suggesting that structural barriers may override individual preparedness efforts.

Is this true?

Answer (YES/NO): NO